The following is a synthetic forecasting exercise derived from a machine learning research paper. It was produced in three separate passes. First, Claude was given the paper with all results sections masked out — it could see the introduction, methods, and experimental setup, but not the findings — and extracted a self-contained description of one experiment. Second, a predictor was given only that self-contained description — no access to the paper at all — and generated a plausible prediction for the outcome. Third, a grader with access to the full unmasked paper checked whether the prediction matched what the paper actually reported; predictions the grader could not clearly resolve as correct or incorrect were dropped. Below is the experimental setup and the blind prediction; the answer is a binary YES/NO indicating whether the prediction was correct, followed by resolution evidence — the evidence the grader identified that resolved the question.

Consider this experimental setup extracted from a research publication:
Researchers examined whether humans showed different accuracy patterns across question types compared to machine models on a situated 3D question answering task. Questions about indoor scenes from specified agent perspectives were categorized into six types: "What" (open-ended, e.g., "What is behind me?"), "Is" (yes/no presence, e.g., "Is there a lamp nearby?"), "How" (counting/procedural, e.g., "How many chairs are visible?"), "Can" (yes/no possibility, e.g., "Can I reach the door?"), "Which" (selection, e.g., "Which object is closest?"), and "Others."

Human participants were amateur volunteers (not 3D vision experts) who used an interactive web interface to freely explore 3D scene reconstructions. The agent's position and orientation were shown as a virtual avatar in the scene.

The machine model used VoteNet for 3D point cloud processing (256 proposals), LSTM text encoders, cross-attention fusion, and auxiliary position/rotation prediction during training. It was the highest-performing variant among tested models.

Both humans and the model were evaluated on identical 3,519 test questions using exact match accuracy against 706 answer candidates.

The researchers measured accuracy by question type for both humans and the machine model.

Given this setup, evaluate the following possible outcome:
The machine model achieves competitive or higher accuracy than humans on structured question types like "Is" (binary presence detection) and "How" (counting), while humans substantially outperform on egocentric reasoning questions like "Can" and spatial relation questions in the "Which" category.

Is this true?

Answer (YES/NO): NO